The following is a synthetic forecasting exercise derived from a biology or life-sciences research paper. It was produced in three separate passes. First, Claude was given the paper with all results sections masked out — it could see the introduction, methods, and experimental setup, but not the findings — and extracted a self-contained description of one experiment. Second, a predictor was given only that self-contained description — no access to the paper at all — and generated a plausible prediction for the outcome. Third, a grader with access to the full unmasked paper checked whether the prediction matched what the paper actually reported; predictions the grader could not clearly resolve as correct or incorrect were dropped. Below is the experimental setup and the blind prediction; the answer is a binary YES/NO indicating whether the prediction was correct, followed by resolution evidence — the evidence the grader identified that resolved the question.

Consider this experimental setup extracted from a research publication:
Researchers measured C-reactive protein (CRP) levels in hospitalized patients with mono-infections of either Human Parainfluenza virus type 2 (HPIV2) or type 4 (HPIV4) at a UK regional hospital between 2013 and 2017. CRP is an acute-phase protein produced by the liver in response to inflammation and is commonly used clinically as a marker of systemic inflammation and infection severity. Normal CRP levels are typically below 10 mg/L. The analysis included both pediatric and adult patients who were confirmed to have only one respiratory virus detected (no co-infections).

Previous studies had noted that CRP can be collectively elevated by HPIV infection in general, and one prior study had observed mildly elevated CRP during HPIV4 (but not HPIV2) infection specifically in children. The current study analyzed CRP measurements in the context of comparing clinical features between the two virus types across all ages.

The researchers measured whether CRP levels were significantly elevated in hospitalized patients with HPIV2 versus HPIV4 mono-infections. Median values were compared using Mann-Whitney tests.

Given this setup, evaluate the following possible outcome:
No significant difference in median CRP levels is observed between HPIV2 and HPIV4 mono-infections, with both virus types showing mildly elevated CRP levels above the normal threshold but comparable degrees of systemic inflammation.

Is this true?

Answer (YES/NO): NO